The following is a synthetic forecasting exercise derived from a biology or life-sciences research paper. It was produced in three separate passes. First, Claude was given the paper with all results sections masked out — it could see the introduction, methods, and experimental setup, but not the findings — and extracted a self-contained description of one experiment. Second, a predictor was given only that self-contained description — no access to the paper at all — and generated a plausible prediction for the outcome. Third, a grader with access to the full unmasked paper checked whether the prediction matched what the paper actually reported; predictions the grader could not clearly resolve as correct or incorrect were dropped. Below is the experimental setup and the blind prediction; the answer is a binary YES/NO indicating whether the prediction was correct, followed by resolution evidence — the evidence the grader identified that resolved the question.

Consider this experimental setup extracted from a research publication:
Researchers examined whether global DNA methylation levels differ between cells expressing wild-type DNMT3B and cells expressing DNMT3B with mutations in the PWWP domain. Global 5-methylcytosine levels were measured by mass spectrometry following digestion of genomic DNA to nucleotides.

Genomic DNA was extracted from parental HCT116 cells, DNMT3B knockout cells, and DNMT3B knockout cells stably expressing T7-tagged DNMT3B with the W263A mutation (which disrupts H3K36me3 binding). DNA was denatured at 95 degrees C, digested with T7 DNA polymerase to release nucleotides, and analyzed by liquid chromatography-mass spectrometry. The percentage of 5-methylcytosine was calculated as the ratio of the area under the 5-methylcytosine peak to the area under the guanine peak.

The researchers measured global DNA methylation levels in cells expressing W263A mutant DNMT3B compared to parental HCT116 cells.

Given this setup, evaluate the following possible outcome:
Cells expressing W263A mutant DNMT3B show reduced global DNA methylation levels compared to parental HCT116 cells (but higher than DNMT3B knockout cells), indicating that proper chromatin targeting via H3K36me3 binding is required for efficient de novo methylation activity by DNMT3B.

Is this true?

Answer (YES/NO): NO